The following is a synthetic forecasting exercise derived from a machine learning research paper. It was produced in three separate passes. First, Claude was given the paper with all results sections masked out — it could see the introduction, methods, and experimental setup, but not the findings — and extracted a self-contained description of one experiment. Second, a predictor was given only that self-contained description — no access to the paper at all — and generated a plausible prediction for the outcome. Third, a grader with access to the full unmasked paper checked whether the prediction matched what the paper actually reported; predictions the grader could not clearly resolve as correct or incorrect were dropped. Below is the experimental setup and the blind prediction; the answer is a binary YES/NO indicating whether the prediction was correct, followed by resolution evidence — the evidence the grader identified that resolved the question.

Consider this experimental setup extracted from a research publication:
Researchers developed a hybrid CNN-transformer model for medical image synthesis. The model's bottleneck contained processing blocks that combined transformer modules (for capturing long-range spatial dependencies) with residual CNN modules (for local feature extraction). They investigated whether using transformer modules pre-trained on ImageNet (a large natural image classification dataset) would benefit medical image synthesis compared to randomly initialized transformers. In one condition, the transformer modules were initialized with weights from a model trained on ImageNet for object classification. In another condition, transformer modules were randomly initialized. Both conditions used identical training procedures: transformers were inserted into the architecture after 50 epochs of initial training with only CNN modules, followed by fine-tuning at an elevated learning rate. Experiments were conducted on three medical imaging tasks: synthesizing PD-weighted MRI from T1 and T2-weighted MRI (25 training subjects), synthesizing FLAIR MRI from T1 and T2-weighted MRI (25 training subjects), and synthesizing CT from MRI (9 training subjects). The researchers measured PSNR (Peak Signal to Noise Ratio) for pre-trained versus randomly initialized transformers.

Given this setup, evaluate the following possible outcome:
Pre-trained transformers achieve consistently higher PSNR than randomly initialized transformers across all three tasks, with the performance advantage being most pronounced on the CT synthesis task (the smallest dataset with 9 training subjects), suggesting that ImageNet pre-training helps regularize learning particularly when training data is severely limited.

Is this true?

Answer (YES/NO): NO